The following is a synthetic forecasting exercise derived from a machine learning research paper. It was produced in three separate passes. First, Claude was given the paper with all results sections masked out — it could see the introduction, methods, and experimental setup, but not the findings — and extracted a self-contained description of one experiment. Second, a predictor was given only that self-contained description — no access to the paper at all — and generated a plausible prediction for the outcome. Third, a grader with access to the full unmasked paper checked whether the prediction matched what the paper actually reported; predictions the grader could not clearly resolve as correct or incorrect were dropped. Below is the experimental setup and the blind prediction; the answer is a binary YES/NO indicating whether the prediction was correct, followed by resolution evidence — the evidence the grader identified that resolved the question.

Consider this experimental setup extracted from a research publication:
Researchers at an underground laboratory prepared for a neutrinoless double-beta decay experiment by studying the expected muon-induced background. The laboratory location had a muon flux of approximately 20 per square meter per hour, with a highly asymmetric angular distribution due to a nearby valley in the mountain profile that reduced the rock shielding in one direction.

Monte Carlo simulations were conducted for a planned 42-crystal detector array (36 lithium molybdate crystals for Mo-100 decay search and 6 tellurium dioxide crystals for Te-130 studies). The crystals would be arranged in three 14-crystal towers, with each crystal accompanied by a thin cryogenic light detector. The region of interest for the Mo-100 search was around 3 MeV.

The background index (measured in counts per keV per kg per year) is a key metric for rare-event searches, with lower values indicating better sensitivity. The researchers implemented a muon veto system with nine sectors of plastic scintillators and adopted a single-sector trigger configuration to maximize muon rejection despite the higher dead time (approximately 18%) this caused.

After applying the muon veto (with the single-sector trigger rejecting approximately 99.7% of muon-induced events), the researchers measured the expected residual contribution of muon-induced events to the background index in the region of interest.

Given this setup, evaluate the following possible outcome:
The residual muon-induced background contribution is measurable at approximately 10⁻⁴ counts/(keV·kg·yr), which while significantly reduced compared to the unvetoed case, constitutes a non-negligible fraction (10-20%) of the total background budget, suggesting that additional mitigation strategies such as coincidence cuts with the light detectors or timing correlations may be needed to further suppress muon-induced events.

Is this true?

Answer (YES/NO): NO